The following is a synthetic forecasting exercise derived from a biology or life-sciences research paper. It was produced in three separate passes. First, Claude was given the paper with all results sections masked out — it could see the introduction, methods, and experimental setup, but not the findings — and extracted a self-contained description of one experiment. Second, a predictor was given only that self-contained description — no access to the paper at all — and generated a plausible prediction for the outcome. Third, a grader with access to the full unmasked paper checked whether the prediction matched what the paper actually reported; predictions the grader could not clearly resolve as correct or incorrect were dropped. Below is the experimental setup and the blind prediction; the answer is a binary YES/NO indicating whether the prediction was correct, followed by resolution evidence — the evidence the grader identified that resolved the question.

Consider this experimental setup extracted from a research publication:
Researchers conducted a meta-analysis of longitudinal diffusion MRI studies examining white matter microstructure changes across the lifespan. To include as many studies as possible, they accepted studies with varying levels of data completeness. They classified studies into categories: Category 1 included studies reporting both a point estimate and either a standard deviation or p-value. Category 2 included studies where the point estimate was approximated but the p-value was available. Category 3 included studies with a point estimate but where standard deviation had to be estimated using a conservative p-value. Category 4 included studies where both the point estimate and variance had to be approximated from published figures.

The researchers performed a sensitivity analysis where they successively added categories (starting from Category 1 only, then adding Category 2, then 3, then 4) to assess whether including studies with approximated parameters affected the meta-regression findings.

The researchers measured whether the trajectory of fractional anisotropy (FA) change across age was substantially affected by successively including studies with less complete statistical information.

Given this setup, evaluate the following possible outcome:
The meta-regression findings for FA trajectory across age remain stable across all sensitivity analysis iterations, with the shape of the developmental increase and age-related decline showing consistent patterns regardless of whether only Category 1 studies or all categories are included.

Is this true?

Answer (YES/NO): YES